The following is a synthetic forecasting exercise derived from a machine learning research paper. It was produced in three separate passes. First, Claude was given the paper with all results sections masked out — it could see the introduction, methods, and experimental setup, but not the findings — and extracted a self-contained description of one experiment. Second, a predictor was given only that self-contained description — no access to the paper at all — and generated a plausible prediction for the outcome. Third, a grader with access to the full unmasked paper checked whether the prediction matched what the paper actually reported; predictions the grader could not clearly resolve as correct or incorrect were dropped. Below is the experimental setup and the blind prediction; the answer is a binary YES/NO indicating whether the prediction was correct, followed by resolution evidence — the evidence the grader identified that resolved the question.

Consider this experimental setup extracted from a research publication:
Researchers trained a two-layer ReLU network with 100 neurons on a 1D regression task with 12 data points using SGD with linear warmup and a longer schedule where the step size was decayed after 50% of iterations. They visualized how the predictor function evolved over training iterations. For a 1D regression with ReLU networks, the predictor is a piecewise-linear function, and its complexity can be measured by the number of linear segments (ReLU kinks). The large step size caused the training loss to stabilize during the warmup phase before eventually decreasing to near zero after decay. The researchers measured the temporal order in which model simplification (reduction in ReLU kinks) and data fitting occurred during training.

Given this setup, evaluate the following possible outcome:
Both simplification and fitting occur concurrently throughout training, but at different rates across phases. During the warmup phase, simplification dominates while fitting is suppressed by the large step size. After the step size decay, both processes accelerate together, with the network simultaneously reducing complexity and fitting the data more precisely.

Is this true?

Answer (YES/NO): NO